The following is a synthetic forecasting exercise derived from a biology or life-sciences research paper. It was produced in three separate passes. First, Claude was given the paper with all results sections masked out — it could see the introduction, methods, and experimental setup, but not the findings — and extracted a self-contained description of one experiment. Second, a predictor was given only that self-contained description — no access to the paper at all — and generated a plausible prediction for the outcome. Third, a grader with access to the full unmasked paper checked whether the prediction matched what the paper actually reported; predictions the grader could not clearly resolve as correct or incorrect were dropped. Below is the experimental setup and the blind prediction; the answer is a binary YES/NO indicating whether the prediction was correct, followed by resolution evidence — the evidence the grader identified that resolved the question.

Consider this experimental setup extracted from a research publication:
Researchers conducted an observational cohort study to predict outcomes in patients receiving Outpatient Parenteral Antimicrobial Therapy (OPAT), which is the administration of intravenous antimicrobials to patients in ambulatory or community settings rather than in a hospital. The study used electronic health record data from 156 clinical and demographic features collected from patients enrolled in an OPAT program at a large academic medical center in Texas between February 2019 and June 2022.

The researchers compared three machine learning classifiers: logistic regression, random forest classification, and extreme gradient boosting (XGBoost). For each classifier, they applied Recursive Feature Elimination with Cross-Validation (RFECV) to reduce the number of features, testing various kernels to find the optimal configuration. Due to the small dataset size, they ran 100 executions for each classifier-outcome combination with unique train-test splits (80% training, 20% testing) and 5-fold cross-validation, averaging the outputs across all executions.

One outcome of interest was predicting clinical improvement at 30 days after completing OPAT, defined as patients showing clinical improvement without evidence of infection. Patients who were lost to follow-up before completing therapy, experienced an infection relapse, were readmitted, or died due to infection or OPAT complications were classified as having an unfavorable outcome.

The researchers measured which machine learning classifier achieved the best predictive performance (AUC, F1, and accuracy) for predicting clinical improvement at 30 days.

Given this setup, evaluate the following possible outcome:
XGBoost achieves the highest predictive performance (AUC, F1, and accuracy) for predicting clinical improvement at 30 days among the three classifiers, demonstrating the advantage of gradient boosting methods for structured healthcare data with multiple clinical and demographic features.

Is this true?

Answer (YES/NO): NO